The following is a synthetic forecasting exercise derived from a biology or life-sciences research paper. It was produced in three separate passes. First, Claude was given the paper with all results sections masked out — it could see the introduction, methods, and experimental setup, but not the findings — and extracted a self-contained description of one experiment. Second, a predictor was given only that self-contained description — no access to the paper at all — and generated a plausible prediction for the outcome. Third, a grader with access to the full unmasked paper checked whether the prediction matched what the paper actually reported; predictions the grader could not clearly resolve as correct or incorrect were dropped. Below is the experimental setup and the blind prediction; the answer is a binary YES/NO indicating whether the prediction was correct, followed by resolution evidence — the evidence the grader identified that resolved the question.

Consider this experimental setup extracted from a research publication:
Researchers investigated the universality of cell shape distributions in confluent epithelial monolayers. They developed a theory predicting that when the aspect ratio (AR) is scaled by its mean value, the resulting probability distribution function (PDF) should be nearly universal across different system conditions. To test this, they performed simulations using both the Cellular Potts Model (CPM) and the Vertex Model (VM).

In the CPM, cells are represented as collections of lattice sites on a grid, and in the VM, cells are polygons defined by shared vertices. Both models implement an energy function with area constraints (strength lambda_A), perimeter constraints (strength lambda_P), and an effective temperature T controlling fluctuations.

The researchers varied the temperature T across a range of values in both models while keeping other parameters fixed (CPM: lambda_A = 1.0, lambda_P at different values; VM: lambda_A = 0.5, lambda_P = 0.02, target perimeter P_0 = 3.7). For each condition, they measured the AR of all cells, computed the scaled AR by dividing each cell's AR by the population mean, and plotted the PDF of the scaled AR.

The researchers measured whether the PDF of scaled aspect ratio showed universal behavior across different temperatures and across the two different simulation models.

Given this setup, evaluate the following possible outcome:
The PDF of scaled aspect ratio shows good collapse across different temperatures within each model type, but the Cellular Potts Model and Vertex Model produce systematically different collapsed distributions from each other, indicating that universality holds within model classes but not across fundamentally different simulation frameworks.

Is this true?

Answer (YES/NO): NO